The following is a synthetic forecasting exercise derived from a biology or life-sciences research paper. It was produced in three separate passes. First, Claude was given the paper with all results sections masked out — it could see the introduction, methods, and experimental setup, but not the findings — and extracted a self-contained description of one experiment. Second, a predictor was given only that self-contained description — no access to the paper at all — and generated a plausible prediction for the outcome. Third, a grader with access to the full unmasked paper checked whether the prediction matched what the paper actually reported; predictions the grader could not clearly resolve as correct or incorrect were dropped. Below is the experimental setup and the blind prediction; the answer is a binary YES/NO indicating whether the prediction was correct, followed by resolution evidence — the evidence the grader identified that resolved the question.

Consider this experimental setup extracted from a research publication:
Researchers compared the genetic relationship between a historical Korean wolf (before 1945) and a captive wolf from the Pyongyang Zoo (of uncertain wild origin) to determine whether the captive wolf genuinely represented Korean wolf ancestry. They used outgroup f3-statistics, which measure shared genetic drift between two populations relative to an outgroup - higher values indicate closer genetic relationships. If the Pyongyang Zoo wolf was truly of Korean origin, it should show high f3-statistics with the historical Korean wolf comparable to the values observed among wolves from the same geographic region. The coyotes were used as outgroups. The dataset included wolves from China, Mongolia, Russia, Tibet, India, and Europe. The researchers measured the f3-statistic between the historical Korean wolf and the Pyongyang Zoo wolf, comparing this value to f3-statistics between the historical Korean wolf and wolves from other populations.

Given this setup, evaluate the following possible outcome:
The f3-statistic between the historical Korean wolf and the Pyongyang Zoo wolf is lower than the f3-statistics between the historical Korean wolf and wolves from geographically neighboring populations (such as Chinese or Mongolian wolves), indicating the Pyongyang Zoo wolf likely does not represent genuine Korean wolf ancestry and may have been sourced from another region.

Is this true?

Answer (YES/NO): YES